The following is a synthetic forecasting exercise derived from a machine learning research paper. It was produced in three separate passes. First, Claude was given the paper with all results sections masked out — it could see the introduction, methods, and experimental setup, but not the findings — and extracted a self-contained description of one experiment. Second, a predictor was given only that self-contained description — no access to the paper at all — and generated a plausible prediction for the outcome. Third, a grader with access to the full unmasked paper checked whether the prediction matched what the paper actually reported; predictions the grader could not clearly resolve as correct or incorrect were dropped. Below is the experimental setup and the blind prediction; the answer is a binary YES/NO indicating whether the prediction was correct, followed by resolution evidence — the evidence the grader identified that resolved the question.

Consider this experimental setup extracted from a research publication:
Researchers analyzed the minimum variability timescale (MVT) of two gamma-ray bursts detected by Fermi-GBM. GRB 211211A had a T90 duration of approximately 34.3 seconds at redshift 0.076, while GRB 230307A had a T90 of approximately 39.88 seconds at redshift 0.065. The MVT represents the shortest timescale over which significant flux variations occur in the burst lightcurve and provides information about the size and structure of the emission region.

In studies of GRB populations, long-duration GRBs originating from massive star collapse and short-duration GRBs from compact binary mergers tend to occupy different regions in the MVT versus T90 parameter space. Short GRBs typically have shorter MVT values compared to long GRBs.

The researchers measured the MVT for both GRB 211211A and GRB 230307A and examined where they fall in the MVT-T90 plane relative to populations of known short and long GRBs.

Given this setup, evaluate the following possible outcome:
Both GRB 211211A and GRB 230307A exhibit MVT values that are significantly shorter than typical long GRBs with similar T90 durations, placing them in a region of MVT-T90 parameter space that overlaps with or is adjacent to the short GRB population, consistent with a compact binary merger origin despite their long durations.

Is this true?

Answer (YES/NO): YES